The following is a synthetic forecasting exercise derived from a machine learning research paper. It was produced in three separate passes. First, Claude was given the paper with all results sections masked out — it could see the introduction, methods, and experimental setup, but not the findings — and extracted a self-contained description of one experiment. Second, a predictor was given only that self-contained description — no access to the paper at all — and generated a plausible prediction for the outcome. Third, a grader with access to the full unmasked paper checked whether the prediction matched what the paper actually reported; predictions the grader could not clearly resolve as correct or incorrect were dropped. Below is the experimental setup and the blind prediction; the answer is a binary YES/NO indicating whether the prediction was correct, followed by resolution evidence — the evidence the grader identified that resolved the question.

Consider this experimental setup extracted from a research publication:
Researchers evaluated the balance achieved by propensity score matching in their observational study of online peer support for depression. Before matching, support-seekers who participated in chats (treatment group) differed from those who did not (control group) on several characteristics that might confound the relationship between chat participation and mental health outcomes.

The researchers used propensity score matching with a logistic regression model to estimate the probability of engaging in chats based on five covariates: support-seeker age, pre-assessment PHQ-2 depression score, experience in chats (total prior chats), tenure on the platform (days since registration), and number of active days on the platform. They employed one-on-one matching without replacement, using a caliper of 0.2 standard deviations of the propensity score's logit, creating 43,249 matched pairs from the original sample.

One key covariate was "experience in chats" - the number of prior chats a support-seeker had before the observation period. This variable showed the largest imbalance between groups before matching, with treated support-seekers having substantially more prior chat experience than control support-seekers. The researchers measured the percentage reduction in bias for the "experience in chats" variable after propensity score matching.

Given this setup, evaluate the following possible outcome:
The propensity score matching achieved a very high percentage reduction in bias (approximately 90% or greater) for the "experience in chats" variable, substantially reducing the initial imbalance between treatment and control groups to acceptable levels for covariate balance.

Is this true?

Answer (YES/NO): YES